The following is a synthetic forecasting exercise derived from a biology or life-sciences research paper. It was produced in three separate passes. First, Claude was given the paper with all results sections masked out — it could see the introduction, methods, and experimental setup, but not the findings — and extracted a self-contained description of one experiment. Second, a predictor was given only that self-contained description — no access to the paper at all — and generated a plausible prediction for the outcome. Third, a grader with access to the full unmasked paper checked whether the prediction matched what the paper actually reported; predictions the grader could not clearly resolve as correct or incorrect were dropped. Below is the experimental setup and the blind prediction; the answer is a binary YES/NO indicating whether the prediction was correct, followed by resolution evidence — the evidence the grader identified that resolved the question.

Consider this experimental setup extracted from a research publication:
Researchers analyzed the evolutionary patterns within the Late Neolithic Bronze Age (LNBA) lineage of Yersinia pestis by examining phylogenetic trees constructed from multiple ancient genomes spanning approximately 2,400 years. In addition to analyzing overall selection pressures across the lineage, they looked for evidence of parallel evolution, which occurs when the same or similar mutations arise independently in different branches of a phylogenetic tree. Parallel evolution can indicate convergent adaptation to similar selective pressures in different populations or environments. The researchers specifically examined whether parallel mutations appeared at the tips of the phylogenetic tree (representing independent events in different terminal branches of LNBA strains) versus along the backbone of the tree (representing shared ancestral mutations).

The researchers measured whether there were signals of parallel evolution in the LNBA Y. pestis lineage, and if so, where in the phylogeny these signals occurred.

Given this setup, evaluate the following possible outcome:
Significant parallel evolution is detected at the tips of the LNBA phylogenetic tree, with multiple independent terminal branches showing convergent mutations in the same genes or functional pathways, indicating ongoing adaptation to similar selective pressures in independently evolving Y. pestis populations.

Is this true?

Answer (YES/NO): YES